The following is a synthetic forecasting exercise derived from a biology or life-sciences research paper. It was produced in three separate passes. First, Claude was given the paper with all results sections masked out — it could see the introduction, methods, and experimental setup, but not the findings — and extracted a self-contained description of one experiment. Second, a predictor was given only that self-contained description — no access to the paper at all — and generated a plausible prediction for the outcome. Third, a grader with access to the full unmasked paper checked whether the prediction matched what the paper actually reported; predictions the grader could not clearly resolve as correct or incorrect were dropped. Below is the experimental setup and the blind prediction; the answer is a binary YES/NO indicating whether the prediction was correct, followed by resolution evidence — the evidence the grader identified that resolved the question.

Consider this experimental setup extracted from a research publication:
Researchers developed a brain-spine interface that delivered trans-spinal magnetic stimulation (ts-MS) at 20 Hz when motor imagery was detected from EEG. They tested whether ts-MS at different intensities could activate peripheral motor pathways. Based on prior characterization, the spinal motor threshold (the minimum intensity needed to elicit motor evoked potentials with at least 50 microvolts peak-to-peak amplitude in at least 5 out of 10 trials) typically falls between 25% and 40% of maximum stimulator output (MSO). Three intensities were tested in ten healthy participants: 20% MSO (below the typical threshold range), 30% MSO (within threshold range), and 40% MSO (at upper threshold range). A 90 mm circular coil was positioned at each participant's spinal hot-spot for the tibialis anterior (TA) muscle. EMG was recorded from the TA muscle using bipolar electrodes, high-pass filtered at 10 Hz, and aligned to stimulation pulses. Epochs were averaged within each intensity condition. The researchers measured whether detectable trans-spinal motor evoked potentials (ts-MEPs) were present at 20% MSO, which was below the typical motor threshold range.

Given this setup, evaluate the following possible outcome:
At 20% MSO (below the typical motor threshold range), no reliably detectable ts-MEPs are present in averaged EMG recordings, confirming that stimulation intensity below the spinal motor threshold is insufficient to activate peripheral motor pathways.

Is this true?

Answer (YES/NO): NO